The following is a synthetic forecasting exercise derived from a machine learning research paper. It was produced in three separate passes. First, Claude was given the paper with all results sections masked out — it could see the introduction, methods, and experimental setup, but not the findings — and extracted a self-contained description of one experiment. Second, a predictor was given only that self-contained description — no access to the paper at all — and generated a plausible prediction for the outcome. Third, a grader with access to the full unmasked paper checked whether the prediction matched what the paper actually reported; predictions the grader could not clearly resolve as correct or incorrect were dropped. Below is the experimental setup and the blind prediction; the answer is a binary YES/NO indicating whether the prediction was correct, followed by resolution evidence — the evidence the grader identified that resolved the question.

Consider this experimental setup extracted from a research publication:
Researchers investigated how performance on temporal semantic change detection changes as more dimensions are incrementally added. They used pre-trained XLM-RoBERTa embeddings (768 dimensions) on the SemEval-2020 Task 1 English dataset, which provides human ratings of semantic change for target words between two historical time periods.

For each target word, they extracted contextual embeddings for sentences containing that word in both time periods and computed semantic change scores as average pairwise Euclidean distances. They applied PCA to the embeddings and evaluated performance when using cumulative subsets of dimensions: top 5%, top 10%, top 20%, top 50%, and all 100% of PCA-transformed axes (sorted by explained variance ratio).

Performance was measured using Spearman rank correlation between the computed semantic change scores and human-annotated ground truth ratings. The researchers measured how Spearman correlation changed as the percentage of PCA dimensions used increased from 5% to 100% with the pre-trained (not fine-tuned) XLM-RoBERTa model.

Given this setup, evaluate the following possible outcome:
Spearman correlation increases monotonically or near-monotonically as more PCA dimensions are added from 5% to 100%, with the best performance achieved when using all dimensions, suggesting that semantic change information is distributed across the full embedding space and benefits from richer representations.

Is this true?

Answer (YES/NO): NO